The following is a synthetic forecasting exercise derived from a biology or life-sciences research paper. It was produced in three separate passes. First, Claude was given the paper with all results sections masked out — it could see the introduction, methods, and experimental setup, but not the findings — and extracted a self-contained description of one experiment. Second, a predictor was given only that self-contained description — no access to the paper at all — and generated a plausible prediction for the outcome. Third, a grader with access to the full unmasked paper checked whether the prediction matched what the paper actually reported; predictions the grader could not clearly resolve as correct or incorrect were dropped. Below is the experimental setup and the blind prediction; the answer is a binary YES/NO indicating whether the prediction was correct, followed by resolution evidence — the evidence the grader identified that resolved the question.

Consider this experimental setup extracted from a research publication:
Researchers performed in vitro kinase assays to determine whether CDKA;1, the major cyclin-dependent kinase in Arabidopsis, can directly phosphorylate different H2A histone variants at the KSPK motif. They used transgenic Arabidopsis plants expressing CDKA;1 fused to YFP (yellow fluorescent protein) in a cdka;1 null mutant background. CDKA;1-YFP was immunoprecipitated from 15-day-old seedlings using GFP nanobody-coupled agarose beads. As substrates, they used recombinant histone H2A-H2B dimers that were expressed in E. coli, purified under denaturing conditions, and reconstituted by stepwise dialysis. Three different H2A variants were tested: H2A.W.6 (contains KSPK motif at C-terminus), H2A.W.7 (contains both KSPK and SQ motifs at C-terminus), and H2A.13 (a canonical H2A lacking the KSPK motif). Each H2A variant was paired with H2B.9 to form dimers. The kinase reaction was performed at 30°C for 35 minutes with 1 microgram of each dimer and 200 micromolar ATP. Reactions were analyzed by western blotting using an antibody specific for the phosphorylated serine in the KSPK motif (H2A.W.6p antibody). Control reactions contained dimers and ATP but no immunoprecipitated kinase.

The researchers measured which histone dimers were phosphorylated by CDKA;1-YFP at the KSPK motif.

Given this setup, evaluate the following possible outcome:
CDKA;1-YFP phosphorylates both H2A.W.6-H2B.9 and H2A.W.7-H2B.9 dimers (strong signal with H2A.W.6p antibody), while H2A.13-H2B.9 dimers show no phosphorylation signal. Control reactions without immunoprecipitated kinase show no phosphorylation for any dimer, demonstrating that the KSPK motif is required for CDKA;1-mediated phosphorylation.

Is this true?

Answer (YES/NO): YES